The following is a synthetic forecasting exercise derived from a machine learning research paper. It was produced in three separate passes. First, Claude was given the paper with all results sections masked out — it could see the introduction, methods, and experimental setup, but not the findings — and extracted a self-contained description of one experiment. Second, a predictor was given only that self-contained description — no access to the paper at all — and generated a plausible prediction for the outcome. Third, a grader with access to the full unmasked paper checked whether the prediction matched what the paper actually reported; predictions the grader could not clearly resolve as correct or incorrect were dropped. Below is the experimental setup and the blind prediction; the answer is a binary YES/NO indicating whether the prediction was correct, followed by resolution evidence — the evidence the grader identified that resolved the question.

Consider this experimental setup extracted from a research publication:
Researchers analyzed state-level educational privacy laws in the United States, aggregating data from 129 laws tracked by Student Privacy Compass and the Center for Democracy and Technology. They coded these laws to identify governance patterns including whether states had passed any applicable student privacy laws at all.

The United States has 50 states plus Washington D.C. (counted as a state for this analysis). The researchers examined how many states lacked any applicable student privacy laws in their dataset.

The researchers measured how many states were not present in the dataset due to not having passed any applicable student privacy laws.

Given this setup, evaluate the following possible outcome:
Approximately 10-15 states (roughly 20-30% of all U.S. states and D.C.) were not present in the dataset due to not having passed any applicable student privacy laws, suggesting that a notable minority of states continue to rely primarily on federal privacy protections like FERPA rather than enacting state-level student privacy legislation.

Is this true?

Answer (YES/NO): NO